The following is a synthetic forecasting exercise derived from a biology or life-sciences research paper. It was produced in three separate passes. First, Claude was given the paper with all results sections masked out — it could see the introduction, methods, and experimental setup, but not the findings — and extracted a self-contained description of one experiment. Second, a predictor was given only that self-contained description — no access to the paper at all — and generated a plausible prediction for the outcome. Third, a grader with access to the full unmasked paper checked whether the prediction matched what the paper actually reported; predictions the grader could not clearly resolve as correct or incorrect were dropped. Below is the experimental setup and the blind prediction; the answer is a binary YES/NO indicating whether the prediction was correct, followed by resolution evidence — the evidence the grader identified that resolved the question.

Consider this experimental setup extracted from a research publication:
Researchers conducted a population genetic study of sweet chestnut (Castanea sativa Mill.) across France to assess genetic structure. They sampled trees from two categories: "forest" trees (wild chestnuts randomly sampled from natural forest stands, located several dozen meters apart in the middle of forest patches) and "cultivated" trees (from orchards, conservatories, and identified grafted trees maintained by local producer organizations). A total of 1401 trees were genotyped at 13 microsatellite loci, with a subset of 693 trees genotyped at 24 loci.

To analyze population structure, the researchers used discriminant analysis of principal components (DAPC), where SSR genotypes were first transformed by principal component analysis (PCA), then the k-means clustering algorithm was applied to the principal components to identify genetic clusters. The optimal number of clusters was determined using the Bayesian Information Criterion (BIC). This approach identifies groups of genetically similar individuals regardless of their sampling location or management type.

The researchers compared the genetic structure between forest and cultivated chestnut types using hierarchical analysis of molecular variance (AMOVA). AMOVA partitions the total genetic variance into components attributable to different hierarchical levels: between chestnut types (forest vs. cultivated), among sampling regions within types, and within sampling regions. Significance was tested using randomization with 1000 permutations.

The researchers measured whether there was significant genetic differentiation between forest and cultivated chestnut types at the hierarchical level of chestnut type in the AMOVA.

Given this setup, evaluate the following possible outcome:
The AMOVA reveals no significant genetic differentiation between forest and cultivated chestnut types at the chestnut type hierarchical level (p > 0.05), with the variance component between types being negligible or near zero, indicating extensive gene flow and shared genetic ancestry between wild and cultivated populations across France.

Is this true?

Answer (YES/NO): YES